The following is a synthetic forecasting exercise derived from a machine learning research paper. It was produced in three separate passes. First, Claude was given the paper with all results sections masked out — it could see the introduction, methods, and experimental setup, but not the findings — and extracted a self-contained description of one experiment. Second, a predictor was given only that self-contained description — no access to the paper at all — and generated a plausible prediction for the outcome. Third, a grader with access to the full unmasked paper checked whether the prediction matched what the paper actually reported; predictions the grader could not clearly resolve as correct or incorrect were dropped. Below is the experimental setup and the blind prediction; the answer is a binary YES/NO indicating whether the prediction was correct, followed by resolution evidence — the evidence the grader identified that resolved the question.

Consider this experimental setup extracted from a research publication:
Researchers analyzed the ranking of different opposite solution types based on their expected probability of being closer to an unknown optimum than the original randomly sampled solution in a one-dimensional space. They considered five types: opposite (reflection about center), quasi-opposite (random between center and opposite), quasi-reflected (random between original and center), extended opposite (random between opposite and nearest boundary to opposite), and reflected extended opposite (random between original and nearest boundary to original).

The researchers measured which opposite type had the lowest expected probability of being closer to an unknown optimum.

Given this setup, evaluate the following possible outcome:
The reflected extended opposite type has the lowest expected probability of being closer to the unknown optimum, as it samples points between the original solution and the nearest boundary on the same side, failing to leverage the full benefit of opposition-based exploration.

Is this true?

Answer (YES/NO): YES